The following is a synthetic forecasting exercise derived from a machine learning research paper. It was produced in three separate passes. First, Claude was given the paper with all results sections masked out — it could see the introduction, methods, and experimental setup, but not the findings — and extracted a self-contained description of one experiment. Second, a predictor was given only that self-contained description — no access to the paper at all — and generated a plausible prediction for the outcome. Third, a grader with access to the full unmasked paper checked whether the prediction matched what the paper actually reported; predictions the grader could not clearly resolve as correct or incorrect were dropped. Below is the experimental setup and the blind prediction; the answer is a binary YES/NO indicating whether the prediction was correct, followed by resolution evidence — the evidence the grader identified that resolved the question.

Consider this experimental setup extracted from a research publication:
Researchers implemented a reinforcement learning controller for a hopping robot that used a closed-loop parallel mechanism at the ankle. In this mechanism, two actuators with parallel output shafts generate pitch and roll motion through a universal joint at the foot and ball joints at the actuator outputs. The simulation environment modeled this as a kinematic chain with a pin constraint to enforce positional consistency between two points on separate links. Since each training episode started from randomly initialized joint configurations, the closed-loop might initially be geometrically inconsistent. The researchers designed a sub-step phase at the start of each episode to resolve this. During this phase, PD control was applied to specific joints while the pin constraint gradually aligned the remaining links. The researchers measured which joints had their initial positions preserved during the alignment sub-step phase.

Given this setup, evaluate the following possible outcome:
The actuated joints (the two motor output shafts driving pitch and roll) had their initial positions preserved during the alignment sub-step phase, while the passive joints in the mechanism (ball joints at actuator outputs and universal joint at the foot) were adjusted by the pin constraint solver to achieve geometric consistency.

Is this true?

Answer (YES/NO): NO